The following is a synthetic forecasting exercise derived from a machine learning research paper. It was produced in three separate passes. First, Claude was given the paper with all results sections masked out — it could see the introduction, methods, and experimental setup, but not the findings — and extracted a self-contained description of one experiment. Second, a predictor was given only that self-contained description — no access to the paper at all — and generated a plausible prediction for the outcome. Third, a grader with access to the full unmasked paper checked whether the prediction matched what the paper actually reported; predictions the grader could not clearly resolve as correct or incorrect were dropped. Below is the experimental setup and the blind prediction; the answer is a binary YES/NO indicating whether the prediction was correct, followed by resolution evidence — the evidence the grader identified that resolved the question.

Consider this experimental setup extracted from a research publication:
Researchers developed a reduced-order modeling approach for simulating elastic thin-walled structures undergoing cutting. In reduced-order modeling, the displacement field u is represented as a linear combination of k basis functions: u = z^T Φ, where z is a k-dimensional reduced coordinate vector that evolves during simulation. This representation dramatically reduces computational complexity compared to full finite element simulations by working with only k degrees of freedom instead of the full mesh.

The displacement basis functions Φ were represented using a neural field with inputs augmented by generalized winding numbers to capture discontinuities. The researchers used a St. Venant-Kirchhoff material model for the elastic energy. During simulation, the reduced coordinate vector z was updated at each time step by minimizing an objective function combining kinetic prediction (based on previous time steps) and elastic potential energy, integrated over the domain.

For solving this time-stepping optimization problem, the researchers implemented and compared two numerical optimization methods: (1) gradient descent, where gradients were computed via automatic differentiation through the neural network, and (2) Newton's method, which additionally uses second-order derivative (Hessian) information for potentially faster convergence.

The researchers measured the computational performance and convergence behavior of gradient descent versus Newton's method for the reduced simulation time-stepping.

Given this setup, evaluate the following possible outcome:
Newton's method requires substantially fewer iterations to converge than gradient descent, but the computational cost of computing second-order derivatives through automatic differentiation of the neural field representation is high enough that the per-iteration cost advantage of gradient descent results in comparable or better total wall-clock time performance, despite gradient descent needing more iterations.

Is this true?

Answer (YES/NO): YES